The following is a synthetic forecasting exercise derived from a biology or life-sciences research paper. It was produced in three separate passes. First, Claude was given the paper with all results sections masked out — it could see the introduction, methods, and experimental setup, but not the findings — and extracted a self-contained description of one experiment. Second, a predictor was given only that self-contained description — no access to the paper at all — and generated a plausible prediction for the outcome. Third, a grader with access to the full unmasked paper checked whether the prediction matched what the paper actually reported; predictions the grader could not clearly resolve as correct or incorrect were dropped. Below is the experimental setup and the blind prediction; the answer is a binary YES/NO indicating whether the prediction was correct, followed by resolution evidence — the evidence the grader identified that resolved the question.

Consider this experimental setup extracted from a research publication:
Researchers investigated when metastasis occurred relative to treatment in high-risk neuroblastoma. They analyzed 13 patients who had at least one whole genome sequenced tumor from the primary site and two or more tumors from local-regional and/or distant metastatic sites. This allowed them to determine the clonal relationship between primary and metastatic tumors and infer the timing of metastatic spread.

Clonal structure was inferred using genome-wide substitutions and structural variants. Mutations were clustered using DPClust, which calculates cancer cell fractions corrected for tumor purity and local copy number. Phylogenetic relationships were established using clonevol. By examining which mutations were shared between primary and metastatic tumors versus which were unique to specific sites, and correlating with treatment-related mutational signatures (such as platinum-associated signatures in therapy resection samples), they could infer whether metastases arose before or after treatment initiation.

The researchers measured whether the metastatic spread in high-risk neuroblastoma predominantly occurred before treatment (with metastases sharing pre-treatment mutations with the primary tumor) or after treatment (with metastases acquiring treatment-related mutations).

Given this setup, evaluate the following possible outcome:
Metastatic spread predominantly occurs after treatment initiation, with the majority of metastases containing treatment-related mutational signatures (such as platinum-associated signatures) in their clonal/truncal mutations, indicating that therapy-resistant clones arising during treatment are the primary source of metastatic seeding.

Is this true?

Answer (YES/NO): NO